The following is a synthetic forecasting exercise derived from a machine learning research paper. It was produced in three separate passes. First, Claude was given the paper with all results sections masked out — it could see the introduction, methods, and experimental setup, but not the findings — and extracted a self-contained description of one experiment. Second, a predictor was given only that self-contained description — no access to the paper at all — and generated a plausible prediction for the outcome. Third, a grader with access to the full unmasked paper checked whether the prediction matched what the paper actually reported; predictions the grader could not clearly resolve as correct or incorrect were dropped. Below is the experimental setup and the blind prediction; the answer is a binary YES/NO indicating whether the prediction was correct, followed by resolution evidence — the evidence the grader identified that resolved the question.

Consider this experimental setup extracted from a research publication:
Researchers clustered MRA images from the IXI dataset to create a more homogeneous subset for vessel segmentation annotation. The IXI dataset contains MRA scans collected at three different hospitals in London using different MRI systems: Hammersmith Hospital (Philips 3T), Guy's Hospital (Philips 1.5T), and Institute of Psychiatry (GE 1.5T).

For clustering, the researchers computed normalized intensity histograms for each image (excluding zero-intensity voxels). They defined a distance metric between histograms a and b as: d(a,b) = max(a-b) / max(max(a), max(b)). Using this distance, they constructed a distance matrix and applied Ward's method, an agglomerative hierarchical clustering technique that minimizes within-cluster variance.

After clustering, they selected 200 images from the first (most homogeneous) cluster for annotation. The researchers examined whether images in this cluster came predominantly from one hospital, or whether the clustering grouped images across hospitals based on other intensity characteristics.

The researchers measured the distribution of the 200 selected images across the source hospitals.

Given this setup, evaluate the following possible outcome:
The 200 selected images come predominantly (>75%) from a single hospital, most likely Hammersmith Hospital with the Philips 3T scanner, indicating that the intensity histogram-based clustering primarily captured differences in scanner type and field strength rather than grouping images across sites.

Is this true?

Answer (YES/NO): NO